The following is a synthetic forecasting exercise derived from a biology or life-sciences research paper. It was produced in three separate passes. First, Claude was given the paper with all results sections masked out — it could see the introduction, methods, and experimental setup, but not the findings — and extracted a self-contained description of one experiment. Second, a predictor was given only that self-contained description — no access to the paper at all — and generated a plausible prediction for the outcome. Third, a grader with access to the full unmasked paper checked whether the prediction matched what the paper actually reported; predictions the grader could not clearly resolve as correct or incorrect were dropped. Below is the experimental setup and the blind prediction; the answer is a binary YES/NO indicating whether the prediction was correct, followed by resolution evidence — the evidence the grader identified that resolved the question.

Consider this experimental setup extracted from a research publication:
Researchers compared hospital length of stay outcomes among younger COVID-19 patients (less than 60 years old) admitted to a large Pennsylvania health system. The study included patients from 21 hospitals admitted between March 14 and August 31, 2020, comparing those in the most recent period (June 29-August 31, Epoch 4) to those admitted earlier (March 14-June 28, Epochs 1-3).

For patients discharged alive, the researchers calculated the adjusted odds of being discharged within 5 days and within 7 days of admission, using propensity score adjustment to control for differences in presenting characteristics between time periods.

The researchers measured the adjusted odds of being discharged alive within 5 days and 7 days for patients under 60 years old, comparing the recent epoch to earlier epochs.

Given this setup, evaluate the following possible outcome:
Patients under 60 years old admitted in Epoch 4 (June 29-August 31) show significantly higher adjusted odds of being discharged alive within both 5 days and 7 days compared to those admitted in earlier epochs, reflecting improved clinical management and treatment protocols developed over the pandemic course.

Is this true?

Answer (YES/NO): YES